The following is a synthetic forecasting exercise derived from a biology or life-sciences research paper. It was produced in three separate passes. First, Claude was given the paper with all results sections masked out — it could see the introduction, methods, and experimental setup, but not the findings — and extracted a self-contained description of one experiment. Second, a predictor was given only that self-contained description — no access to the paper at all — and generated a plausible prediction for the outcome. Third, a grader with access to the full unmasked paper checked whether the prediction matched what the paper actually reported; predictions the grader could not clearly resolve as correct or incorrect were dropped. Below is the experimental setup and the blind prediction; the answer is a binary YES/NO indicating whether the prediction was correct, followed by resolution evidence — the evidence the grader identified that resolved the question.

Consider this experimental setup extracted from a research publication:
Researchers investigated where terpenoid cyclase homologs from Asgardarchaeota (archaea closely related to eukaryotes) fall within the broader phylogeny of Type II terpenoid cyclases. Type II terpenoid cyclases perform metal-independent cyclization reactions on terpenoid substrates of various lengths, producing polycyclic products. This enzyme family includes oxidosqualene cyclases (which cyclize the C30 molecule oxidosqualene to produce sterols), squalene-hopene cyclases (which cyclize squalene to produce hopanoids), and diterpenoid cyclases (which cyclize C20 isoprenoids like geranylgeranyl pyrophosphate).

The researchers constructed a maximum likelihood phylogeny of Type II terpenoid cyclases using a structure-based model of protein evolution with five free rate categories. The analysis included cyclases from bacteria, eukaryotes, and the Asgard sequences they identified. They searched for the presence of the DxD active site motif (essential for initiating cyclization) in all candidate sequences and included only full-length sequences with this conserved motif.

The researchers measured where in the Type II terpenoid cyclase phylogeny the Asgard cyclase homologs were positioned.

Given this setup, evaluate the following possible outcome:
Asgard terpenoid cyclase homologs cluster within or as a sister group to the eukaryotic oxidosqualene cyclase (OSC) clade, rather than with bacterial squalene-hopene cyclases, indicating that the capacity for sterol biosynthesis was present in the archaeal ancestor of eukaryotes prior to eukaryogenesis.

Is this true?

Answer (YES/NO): NO